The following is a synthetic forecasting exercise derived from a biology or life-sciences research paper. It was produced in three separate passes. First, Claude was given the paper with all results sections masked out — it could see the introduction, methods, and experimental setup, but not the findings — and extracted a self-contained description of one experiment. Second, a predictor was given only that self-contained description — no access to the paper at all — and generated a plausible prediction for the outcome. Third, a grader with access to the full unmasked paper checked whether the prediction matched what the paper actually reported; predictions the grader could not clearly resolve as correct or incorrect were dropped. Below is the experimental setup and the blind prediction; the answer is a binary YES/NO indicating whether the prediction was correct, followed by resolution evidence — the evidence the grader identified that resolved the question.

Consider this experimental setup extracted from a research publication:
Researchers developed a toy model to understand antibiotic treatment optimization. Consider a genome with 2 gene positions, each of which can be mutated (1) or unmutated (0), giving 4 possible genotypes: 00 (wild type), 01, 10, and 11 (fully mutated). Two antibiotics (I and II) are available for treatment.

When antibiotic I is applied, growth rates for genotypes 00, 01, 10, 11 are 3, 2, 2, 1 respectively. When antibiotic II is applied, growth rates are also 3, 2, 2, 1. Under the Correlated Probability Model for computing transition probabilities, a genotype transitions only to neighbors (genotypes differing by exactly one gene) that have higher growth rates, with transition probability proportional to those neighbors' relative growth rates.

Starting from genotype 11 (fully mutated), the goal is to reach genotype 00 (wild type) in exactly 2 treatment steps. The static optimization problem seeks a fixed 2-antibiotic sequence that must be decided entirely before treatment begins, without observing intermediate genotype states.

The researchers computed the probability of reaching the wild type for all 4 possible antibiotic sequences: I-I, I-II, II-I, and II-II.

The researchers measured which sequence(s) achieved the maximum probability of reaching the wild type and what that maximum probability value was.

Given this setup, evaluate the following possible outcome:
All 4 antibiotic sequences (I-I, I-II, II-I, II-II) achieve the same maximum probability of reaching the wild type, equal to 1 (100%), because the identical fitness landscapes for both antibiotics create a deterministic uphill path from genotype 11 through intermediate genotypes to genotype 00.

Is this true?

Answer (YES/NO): NO